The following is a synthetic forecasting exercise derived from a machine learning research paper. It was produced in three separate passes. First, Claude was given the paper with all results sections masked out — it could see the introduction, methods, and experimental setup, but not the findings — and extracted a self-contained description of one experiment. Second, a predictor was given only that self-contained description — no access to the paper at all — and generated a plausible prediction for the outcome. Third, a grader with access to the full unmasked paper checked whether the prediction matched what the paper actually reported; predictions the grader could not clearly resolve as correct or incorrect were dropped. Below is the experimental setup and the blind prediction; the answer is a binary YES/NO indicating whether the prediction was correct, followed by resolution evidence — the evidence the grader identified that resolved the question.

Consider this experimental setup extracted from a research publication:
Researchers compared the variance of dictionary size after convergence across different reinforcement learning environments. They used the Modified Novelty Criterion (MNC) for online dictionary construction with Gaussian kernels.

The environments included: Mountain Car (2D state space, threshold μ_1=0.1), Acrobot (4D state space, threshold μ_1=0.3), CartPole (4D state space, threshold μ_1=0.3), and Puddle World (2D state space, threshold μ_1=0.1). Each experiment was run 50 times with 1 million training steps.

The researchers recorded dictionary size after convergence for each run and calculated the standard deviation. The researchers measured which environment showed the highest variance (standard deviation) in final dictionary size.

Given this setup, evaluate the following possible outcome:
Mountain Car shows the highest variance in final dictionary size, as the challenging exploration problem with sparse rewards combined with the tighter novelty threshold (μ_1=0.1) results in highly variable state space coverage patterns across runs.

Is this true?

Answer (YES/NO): NO